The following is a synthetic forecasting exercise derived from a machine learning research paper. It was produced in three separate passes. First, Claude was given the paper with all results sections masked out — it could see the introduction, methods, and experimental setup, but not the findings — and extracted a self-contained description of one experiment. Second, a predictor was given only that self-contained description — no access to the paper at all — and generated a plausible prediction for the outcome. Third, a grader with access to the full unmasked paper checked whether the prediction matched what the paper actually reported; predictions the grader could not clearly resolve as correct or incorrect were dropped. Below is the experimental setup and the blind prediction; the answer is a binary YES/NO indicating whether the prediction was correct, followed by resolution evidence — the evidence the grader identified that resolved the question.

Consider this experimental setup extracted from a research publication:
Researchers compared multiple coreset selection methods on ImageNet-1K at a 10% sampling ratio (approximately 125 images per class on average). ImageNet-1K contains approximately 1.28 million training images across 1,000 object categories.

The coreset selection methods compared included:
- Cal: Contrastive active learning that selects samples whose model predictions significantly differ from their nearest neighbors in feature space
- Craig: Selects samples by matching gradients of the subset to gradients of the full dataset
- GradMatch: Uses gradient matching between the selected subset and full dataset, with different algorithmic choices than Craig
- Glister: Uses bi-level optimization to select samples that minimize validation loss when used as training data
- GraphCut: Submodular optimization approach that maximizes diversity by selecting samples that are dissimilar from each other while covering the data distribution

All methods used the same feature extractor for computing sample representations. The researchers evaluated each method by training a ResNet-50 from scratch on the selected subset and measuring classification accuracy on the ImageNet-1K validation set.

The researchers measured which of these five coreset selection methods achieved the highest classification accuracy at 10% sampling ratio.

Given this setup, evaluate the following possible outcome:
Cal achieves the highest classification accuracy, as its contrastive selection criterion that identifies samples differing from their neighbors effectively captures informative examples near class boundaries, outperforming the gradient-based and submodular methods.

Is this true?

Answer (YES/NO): NO